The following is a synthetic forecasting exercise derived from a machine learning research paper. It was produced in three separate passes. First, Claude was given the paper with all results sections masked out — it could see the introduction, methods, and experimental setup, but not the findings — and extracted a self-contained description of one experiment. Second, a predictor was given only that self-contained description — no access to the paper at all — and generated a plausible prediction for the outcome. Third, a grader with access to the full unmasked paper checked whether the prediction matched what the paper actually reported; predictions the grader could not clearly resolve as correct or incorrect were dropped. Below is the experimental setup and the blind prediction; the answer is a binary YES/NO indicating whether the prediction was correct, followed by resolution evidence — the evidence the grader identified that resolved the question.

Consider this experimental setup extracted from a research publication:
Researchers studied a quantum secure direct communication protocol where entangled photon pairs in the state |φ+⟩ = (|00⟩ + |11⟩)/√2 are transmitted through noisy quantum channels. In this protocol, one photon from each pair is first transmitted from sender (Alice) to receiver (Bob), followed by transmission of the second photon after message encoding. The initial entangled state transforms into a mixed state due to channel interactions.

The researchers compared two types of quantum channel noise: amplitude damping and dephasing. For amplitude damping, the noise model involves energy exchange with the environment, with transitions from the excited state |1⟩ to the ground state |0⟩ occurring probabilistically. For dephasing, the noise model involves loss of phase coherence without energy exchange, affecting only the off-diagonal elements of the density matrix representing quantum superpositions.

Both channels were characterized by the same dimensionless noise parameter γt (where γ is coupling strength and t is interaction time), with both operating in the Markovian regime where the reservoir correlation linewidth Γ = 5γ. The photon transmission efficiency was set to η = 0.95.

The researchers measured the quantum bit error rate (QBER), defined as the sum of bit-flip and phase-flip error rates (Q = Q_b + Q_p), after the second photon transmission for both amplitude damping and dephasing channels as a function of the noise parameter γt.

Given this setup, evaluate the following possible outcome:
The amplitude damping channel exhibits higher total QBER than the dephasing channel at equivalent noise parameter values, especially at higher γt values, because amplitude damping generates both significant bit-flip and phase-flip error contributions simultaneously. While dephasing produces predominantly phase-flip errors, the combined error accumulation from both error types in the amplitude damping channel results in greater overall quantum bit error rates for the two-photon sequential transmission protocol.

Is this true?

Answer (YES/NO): YES